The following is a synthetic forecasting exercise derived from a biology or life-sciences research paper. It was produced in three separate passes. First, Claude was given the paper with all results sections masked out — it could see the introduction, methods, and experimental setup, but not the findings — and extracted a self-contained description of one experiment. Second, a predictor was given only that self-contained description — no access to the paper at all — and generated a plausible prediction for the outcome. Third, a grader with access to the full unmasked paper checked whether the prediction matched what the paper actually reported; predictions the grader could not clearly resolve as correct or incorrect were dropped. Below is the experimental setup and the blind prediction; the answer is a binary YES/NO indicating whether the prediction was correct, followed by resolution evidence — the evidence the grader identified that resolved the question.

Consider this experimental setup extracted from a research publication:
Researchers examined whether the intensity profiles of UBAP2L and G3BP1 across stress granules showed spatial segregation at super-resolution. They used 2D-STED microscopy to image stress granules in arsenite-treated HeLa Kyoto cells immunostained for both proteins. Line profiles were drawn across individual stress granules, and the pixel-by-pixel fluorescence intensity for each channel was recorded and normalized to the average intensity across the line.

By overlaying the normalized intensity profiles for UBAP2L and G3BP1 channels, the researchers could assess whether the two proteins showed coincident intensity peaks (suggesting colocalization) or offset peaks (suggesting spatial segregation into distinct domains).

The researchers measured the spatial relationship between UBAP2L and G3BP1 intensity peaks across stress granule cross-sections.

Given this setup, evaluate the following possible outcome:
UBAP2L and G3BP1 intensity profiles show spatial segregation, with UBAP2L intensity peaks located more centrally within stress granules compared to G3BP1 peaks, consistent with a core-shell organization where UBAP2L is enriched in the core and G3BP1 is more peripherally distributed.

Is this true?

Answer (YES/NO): NO